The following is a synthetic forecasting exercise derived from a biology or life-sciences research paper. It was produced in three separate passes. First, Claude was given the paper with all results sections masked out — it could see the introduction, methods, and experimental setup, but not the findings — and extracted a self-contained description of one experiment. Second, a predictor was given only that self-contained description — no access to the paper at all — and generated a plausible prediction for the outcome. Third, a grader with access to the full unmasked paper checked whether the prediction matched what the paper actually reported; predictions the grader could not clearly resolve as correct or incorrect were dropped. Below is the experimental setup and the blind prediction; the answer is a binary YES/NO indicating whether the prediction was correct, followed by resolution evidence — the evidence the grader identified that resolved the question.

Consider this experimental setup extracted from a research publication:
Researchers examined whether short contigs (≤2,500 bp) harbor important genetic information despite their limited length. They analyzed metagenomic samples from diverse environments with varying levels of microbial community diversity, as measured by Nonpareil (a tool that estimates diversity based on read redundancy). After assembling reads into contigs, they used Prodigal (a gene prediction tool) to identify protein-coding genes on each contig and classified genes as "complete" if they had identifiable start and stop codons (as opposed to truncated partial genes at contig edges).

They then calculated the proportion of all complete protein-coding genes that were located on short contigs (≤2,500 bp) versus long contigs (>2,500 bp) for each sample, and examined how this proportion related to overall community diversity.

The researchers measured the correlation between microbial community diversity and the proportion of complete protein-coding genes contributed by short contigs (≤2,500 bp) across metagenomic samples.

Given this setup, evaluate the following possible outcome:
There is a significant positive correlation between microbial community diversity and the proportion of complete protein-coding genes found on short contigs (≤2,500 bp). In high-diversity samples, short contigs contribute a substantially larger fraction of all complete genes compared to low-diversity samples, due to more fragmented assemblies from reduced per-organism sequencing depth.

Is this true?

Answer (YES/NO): YES